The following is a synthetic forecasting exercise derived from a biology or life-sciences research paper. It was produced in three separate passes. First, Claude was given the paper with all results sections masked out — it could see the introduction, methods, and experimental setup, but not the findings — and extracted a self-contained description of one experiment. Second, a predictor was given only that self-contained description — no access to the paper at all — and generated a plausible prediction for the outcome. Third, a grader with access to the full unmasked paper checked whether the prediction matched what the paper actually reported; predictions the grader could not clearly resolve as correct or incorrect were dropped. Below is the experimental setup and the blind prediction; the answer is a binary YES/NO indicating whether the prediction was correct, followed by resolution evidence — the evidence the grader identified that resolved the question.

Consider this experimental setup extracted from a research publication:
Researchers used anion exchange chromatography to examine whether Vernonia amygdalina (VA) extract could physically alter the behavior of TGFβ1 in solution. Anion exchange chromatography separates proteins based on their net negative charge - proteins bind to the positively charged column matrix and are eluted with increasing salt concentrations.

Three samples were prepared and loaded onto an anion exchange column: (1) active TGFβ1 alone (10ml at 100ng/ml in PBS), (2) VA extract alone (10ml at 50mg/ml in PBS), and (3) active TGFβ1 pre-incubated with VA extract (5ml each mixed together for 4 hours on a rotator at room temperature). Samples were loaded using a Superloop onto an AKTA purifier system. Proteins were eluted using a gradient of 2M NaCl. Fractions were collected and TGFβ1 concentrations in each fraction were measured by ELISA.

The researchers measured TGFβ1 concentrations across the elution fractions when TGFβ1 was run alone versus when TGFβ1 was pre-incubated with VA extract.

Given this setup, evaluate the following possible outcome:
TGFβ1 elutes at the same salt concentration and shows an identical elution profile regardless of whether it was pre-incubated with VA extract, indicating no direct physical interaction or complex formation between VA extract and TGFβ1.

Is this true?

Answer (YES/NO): NO